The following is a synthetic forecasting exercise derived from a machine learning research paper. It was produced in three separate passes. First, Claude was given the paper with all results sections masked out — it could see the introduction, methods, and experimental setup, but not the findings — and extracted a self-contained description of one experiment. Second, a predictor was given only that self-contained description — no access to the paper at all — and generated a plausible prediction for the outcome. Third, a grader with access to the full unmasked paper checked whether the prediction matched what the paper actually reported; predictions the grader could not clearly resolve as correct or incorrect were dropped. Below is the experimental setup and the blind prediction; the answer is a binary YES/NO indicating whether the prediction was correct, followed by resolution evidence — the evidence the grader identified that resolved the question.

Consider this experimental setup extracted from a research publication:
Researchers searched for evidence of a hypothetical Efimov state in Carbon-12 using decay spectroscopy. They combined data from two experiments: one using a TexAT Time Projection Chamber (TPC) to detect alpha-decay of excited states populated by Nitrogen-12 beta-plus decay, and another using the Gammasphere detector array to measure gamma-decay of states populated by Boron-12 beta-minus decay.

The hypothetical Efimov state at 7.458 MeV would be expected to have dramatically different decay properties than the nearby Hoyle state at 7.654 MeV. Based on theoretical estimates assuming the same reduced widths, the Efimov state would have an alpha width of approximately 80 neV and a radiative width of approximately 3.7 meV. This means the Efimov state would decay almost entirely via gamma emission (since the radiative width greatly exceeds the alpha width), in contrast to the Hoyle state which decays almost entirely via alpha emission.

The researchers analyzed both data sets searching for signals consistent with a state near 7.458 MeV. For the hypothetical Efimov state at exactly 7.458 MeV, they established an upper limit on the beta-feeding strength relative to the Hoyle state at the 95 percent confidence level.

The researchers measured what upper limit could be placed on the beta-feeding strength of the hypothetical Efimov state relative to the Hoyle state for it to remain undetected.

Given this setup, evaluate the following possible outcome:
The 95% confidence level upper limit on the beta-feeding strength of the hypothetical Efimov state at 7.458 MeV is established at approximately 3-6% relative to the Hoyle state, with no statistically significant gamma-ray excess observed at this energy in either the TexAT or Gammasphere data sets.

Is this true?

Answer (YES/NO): NO